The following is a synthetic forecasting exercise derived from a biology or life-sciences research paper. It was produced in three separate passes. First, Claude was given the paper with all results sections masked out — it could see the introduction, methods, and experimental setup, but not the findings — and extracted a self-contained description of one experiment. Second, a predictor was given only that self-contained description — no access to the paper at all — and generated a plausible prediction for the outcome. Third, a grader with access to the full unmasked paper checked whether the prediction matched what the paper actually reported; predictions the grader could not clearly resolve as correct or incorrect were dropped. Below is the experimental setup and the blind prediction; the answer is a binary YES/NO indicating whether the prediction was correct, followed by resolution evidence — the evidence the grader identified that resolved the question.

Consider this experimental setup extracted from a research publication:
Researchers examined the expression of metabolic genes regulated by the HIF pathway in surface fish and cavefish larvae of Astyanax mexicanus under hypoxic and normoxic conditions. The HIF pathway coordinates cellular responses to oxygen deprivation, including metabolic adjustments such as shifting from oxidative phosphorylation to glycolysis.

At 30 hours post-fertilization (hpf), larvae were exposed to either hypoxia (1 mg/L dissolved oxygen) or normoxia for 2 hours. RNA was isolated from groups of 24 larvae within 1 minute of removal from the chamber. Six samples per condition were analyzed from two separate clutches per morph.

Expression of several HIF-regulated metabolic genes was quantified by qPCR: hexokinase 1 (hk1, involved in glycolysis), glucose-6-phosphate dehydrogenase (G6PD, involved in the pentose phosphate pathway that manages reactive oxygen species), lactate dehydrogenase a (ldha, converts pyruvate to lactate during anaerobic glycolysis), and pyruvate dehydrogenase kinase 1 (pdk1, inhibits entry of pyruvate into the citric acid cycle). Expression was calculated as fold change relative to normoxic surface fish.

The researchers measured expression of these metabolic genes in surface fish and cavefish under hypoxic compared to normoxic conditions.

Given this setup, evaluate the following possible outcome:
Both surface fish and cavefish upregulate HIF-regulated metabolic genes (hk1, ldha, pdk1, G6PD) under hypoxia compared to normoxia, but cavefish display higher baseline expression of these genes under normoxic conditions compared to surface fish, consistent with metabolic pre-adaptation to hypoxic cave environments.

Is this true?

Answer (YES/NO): NO